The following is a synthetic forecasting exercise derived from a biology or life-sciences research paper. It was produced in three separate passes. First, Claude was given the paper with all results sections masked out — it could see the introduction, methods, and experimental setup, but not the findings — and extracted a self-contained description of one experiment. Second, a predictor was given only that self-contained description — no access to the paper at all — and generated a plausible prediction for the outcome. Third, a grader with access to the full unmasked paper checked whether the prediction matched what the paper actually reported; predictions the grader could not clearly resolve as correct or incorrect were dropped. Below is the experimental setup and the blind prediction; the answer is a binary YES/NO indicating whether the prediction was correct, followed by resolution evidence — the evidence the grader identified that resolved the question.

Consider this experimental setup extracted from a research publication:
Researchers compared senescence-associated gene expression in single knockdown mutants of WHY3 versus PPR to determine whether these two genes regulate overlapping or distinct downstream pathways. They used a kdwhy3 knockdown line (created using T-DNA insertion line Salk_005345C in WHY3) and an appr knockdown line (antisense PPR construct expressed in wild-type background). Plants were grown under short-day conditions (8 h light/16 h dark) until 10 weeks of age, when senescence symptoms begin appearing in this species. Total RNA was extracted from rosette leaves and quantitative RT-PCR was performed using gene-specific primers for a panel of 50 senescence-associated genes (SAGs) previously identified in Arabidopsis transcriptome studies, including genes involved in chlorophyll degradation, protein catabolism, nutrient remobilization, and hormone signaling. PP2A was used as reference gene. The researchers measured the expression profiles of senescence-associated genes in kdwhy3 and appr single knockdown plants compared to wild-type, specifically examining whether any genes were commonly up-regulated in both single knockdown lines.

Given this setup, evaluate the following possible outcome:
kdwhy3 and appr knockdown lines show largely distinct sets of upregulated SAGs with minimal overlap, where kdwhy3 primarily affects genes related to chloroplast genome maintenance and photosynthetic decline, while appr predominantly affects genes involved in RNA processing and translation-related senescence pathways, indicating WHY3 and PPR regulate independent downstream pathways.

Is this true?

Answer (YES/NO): NO